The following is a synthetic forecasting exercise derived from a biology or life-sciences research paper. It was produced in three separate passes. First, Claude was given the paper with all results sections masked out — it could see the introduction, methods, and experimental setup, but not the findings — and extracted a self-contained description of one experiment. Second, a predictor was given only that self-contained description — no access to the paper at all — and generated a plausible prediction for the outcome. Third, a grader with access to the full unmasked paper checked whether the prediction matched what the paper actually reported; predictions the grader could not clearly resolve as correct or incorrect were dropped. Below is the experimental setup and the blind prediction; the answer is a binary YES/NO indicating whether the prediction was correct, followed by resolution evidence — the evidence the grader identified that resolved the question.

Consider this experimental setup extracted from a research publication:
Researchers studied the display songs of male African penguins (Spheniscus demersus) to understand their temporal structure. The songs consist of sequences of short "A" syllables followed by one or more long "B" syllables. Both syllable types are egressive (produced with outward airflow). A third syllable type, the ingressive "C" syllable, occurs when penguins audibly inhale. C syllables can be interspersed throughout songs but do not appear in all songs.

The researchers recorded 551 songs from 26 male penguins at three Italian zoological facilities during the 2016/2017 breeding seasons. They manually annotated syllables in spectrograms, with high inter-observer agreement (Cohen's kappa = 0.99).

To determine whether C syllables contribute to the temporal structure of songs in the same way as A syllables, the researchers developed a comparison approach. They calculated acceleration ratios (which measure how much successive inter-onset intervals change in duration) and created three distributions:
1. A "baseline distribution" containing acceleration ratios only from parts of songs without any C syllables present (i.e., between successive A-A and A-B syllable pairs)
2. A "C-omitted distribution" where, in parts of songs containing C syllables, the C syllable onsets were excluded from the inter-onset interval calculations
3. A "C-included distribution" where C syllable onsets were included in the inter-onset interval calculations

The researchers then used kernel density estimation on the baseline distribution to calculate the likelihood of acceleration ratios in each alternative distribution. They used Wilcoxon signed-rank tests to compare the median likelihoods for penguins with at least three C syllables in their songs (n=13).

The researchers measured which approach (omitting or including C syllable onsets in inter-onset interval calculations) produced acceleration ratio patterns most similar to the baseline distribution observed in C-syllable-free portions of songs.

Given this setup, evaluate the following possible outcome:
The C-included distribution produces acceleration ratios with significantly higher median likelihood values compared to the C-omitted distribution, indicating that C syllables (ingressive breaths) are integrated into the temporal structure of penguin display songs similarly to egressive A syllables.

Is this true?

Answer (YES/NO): NO